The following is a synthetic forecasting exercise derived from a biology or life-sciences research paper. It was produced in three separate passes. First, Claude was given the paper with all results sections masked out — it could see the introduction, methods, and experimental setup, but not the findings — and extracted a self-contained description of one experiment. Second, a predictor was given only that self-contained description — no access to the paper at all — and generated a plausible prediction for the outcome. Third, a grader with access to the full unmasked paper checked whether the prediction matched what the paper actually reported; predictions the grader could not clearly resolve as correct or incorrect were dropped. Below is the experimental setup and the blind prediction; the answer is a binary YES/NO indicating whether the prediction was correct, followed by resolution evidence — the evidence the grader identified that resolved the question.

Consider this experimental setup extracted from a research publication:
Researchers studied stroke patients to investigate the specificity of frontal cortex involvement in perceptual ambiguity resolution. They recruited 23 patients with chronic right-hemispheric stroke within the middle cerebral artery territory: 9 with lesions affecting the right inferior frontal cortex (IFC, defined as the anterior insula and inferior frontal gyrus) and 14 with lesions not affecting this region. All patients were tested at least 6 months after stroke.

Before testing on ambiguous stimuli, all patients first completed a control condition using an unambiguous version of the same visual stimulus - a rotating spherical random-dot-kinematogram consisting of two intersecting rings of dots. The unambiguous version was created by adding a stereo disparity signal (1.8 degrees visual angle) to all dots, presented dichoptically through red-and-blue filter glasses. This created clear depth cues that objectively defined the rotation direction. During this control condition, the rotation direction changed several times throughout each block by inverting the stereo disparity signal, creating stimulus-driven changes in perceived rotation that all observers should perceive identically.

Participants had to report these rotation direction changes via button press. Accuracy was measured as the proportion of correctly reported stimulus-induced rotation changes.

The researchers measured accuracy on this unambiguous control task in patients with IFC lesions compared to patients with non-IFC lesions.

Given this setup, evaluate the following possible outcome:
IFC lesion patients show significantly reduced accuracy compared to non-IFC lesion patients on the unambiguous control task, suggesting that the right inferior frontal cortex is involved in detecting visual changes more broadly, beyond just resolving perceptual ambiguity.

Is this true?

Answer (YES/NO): NO